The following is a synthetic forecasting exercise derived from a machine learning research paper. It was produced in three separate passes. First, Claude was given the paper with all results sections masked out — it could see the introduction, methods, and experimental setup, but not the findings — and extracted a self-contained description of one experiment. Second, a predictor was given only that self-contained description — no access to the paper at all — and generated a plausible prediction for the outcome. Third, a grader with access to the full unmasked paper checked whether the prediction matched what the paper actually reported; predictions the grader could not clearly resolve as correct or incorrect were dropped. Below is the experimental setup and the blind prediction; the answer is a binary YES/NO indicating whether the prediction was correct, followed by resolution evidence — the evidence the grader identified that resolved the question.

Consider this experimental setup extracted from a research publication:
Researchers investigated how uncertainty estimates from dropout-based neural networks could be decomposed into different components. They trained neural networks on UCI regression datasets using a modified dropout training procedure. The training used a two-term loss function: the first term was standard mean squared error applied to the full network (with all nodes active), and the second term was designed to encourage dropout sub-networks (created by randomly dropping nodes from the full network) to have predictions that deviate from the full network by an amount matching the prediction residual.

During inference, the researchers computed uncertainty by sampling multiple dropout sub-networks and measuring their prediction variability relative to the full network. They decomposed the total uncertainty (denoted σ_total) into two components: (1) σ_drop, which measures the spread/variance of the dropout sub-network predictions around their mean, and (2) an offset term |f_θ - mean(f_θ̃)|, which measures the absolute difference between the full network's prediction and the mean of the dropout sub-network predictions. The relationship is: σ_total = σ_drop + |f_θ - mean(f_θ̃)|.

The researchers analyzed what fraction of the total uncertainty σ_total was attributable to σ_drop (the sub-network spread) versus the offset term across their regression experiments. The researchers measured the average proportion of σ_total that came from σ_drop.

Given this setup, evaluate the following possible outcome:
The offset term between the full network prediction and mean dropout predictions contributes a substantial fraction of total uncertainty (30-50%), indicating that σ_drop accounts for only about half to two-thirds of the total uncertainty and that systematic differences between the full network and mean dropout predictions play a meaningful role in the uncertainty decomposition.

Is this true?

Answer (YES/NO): NO